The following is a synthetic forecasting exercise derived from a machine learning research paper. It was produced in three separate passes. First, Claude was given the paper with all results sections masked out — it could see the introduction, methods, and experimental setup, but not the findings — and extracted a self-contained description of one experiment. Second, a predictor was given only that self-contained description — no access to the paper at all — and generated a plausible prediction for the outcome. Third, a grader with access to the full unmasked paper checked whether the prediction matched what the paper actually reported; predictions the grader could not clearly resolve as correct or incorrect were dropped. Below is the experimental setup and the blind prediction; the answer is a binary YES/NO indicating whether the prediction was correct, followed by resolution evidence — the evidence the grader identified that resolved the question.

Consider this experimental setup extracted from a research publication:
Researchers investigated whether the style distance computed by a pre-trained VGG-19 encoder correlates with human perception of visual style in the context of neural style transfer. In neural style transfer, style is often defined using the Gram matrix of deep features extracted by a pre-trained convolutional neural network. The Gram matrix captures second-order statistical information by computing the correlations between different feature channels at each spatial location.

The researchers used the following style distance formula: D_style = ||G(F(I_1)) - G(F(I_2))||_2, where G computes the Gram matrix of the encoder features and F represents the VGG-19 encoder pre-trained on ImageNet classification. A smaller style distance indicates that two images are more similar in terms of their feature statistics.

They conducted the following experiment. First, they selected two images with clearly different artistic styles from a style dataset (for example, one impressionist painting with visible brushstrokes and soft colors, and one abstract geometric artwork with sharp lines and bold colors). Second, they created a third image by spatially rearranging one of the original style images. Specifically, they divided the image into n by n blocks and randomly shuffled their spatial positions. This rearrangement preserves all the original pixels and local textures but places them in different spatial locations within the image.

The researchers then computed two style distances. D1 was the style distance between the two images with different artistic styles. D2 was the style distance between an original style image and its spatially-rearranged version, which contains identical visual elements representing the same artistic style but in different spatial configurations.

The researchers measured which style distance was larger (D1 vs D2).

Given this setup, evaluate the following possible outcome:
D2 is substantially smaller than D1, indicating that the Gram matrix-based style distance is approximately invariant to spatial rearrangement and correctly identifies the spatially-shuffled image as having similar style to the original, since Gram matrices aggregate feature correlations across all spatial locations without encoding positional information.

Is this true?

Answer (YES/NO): NO